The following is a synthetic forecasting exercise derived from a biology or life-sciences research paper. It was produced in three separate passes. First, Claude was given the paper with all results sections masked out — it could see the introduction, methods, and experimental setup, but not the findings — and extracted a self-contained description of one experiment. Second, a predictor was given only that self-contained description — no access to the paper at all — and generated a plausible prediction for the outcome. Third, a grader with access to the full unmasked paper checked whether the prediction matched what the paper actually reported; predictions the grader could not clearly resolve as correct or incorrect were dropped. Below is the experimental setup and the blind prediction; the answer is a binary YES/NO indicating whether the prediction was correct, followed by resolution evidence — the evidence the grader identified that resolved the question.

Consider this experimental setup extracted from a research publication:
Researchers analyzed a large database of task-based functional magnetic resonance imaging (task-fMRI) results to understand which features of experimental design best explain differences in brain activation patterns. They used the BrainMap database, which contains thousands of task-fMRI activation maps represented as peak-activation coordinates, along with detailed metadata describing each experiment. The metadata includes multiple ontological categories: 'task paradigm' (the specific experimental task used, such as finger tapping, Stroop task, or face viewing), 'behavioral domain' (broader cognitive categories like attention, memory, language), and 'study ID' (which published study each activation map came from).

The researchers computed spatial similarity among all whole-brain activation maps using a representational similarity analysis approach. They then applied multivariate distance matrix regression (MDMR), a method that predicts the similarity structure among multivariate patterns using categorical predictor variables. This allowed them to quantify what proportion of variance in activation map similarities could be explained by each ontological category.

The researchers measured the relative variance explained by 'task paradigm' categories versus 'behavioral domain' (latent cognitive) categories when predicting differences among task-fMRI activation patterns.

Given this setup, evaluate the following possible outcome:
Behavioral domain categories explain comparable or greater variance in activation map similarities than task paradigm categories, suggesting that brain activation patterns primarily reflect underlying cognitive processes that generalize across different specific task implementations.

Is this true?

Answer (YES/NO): NO